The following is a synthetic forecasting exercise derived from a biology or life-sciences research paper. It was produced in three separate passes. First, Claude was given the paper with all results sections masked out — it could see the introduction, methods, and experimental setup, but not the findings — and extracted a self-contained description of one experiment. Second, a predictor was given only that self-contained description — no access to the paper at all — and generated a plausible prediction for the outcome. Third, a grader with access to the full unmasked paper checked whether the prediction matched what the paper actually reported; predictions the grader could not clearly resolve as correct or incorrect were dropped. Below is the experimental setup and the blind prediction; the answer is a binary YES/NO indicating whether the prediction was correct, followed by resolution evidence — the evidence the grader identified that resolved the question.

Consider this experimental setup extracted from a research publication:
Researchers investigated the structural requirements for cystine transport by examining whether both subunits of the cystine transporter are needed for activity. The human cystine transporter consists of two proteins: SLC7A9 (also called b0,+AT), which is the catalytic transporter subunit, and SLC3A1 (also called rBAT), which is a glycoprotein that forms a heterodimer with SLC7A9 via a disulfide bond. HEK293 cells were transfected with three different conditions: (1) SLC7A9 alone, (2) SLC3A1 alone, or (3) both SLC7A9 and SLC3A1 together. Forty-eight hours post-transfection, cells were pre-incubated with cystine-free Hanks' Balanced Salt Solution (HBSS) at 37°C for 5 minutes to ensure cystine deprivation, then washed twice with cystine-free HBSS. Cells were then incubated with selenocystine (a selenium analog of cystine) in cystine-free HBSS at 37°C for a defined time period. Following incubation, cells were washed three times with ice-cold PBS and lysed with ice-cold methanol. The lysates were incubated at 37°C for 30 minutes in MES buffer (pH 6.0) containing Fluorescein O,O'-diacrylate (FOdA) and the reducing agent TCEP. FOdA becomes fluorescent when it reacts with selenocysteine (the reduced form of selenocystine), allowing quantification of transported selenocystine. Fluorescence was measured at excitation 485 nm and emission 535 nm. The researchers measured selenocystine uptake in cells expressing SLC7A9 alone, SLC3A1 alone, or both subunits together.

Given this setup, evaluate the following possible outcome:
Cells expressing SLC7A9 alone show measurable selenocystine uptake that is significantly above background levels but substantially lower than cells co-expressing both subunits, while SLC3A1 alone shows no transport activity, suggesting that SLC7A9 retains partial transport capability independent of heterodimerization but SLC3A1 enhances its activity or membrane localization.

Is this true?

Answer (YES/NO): NO